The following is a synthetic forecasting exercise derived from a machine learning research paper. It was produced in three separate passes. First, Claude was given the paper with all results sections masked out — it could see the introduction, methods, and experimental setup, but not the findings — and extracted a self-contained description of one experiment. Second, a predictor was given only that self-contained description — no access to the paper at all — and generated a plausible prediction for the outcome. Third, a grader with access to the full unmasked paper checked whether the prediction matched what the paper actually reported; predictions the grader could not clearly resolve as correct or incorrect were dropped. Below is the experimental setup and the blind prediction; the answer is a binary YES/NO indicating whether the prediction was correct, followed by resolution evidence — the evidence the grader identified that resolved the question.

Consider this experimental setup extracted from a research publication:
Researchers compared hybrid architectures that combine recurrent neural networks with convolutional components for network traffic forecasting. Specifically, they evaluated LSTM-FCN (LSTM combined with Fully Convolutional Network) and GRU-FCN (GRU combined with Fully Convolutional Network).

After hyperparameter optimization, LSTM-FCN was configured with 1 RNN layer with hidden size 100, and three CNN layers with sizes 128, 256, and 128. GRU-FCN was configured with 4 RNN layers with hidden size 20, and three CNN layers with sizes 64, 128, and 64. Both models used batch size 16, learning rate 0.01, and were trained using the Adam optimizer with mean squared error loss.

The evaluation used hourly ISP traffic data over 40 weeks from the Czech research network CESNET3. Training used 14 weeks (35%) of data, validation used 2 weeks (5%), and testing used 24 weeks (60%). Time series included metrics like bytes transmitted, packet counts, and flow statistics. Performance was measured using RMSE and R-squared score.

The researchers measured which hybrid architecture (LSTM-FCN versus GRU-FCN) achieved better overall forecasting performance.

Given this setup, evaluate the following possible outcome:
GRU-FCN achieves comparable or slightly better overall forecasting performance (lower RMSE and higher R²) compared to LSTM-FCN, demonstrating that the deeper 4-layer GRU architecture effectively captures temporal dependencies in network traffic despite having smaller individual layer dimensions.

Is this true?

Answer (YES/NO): NO